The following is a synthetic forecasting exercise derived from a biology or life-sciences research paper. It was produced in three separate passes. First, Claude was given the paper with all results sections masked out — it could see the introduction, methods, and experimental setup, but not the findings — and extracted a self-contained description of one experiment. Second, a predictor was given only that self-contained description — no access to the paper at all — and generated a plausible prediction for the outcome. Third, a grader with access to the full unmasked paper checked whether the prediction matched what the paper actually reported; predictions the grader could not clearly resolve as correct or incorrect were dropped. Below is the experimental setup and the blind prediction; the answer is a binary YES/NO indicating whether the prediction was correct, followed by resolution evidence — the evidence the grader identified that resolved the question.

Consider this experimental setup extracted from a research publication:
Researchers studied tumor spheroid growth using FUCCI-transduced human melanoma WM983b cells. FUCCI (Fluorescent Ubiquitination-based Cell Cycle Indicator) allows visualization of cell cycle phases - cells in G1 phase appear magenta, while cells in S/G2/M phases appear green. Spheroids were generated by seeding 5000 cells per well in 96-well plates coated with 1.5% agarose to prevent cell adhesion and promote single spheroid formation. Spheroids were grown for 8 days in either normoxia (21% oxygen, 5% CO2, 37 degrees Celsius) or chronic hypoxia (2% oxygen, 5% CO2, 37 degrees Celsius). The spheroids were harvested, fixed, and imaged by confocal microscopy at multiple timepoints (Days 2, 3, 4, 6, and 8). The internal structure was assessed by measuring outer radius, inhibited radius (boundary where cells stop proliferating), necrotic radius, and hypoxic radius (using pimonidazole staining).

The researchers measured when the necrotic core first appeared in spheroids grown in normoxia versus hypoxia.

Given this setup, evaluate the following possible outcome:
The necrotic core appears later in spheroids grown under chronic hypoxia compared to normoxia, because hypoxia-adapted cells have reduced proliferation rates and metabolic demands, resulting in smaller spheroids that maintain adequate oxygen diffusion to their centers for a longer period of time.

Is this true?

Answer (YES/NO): NO